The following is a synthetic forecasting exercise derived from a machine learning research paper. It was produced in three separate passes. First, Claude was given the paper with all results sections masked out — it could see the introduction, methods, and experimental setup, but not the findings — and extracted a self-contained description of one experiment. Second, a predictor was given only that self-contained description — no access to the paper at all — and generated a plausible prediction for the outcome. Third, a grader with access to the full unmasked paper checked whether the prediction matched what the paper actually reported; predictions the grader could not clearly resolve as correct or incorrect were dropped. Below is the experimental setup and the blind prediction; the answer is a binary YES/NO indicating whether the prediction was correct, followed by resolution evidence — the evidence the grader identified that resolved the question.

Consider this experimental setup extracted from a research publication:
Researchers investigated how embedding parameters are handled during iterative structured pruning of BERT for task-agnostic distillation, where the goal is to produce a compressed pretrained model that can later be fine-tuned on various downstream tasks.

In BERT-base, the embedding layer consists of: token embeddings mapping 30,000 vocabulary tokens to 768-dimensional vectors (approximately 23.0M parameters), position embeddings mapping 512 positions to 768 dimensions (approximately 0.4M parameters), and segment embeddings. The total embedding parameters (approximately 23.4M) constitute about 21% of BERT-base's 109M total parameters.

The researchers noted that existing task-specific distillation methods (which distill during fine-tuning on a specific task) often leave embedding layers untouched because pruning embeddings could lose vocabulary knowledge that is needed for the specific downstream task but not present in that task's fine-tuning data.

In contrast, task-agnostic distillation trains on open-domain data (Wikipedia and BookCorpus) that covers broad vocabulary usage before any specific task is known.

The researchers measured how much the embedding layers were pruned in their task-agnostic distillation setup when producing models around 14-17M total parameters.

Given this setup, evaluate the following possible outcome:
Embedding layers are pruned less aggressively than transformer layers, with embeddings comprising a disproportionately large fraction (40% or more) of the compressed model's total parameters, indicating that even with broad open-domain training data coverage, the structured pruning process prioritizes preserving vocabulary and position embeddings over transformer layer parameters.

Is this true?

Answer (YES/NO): YES